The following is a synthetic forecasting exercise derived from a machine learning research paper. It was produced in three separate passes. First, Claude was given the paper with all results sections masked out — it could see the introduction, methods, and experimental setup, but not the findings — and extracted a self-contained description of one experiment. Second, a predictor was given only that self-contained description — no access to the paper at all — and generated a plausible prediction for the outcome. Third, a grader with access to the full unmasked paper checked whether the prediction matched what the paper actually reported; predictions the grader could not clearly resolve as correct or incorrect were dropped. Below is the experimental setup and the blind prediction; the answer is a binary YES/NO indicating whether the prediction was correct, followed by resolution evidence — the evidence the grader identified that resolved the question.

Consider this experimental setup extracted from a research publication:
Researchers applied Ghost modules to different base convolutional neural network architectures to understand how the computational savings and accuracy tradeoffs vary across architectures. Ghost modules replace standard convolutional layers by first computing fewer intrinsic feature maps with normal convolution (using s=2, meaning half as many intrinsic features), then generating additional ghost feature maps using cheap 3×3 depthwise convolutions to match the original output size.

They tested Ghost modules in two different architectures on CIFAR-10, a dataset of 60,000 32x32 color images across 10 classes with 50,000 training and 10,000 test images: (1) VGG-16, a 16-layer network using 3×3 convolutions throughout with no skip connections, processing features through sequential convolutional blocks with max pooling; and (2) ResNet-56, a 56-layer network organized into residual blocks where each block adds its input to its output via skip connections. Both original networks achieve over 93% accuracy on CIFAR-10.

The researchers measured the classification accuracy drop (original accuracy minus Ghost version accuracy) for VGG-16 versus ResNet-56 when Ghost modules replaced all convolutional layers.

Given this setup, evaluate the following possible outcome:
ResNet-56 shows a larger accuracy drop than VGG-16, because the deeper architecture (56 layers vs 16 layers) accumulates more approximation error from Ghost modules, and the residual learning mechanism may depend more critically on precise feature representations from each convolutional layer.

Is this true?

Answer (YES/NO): YES